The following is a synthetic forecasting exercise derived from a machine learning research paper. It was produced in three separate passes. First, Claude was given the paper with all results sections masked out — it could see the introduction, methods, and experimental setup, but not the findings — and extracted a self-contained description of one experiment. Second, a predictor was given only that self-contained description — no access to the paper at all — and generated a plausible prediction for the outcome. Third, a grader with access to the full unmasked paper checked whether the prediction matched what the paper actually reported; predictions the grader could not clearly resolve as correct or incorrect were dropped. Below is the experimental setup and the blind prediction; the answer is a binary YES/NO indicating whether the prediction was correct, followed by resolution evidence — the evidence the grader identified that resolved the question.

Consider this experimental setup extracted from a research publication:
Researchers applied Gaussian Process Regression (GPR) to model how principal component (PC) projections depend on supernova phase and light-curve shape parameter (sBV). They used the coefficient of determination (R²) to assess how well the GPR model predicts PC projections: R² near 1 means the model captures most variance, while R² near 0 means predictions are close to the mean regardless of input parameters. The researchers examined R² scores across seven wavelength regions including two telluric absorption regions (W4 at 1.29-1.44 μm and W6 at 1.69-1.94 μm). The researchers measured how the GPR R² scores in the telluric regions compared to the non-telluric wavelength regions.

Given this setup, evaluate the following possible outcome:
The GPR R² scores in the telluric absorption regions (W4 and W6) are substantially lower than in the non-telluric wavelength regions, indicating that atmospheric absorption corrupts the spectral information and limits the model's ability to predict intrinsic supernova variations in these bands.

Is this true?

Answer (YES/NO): YES